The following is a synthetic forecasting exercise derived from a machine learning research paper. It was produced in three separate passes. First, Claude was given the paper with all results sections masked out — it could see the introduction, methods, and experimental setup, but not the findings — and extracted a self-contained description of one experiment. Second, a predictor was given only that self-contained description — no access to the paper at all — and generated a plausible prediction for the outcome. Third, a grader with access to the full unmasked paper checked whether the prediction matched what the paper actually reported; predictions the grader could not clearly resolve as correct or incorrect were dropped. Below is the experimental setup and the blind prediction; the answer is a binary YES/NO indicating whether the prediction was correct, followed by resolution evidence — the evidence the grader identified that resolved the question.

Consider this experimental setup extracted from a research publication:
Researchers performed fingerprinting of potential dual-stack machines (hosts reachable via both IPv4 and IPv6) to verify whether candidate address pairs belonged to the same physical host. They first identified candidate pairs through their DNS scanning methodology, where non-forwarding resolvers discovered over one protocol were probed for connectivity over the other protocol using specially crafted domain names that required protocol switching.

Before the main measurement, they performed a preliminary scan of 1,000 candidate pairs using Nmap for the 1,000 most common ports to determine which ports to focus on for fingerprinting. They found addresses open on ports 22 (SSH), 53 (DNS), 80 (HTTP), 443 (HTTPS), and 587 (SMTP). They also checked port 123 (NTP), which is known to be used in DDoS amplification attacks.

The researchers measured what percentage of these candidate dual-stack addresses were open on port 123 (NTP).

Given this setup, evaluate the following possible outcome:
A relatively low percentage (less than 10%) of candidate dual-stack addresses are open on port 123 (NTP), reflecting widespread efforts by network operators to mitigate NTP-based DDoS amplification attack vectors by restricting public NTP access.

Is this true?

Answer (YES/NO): NO